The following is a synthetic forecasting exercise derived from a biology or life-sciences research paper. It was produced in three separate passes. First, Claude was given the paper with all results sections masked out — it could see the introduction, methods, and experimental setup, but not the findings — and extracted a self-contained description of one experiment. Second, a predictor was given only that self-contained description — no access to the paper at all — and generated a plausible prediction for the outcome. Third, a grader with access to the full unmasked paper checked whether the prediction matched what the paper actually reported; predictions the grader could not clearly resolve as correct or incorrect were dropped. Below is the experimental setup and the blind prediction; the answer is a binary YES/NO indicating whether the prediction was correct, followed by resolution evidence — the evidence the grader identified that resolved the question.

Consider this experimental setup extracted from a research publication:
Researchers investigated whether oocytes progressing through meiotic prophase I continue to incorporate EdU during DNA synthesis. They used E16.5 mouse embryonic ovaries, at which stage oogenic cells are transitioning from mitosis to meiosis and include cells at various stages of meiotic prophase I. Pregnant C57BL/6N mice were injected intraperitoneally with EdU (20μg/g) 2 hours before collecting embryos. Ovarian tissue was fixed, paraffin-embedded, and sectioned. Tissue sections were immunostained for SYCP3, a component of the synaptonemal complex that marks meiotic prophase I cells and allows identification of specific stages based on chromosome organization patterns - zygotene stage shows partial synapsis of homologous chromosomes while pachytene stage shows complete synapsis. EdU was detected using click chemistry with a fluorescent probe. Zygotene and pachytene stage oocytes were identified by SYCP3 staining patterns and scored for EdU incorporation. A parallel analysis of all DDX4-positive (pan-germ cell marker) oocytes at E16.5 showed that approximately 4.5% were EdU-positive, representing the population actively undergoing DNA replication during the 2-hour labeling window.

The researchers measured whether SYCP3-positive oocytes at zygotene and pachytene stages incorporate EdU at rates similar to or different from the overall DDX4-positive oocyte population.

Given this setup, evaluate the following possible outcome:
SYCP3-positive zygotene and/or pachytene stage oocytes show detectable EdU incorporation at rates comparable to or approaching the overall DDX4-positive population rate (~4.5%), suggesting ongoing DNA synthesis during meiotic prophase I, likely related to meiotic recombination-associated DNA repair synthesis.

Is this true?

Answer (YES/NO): NO